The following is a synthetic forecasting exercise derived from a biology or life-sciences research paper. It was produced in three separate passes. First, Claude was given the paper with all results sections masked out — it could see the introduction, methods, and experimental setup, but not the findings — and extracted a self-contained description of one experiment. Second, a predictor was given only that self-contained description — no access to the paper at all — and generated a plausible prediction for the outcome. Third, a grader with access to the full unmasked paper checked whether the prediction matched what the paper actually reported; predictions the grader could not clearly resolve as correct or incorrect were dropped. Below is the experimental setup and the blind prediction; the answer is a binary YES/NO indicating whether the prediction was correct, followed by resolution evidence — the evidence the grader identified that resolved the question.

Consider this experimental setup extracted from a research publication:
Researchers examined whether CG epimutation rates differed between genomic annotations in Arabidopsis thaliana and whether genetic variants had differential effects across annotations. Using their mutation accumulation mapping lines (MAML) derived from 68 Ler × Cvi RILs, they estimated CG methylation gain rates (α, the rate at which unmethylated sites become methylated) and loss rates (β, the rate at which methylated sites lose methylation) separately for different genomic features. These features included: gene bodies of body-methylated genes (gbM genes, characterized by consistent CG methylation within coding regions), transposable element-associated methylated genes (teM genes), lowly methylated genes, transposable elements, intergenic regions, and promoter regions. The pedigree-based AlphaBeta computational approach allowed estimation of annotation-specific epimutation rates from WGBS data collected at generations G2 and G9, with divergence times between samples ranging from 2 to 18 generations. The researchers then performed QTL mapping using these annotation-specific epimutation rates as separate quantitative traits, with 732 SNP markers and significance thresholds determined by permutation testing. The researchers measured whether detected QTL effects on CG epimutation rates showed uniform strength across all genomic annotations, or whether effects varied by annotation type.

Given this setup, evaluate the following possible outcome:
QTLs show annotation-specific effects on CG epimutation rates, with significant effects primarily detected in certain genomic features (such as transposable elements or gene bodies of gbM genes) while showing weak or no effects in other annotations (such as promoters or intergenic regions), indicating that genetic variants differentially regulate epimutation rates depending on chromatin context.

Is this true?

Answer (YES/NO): YES